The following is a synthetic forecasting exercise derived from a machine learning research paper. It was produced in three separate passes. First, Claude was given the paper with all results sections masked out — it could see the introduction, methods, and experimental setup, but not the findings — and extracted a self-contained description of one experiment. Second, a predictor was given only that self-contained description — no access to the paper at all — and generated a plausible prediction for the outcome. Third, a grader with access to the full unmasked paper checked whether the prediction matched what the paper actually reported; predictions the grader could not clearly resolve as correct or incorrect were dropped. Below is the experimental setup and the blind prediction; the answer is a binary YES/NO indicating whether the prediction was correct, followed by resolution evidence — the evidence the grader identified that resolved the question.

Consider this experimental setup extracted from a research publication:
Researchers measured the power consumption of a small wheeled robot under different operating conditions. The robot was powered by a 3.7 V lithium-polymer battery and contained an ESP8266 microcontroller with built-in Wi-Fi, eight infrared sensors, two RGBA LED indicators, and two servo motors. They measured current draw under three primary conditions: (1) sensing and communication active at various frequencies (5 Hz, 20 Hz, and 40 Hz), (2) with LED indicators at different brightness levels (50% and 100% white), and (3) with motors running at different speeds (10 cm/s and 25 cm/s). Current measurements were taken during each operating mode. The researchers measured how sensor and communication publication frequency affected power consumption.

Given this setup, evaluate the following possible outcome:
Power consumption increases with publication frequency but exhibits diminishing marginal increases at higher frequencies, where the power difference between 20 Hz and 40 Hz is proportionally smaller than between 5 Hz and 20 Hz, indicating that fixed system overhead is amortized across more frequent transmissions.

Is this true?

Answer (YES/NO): NO